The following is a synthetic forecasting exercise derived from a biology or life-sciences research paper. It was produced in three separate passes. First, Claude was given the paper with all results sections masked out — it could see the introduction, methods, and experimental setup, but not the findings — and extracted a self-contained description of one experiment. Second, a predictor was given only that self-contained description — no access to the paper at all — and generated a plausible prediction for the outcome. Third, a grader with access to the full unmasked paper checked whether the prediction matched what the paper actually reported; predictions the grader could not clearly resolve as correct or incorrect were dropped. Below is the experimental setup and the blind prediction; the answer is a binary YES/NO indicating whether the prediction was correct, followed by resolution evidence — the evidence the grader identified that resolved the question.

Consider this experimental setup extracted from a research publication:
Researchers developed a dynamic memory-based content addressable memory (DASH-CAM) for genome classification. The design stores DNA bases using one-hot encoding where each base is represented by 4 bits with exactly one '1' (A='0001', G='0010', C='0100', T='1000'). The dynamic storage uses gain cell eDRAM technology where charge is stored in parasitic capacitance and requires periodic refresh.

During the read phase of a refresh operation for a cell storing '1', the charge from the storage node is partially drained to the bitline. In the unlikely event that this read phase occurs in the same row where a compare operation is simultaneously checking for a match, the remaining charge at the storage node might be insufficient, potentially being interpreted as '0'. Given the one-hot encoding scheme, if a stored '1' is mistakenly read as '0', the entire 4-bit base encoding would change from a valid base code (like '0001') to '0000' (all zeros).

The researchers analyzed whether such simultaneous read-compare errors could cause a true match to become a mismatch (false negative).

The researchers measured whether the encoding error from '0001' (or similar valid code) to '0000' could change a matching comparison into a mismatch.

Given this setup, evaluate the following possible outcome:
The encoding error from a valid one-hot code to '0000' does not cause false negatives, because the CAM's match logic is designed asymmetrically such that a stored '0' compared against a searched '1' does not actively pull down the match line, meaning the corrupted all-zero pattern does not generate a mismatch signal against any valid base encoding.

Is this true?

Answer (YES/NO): YES